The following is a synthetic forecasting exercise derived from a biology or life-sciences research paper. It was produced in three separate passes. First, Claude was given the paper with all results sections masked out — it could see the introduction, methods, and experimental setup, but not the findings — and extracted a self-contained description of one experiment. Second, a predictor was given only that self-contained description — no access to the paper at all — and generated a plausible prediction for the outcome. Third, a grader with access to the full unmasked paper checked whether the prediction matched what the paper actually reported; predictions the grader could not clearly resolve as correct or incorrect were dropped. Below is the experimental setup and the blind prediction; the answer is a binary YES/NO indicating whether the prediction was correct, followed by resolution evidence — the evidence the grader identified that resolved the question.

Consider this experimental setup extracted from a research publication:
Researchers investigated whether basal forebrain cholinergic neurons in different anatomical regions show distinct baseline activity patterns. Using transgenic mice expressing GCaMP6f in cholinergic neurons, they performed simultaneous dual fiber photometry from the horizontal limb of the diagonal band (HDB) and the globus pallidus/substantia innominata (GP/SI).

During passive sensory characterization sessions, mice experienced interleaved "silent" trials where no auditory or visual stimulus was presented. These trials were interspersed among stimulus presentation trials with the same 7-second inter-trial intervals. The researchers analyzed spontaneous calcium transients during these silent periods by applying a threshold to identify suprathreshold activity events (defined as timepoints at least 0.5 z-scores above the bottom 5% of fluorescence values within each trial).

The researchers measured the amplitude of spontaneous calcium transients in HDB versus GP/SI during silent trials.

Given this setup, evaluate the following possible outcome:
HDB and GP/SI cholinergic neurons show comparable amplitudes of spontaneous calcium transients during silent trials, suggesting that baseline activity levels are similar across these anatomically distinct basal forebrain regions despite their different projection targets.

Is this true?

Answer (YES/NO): YES